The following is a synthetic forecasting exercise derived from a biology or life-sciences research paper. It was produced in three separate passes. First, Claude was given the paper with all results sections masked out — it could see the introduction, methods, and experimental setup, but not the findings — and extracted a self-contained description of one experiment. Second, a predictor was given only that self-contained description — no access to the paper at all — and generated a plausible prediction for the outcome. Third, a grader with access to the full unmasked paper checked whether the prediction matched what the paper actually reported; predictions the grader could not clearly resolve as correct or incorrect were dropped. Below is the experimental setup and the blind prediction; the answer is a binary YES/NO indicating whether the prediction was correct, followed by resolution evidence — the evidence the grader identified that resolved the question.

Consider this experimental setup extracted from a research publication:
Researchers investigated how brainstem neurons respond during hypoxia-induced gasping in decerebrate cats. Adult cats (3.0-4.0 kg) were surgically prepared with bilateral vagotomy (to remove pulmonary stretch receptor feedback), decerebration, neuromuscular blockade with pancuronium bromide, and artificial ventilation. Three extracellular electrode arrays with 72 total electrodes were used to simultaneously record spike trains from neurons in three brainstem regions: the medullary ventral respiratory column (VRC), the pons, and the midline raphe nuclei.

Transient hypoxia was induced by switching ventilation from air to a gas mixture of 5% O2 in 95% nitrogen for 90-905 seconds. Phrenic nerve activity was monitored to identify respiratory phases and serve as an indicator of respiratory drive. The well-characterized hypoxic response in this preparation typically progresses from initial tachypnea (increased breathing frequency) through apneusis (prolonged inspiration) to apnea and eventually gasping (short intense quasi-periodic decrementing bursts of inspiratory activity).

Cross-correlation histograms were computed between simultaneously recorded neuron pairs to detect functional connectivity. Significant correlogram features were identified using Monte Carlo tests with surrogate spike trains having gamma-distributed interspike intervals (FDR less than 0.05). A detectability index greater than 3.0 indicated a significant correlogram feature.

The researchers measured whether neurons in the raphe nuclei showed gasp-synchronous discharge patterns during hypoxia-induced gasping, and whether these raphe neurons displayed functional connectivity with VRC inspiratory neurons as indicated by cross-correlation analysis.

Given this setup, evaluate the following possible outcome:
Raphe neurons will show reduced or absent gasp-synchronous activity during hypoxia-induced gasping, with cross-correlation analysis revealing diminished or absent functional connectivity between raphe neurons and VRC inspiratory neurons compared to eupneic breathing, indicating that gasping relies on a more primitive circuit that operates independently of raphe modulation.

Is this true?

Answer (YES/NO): NO